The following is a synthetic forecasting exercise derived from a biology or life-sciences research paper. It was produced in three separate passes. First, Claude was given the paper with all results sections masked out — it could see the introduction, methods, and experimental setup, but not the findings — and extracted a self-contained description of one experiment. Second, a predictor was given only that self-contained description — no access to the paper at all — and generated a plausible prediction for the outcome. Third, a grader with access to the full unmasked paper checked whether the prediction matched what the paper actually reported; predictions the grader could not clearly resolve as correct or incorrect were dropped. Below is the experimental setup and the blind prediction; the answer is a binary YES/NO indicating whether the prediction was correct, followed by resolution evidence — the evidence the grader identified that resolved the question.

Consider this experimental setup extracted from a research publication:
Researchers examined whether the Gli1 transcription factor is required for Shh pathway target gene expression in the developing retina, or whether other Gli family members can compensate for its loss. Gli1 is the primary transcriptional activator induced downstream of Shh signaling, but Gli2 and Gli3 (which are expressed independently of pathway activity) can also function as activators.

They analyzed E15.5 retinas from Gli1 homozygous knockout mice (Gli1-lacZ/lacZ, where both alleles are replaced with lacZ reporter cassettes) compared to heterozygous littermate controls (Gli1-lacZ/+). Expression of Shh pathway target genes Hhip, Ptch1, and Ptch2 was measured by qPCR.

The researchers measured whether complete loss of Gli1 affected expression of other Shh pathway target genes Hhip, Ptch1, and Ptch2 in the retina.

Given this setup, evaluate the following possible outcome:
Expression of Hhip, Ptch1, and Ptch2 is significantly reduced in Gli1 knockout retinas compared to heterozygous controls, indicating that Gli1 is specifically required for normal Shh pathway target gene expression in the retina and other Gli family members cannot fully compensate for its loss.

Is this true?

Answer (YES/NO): NO